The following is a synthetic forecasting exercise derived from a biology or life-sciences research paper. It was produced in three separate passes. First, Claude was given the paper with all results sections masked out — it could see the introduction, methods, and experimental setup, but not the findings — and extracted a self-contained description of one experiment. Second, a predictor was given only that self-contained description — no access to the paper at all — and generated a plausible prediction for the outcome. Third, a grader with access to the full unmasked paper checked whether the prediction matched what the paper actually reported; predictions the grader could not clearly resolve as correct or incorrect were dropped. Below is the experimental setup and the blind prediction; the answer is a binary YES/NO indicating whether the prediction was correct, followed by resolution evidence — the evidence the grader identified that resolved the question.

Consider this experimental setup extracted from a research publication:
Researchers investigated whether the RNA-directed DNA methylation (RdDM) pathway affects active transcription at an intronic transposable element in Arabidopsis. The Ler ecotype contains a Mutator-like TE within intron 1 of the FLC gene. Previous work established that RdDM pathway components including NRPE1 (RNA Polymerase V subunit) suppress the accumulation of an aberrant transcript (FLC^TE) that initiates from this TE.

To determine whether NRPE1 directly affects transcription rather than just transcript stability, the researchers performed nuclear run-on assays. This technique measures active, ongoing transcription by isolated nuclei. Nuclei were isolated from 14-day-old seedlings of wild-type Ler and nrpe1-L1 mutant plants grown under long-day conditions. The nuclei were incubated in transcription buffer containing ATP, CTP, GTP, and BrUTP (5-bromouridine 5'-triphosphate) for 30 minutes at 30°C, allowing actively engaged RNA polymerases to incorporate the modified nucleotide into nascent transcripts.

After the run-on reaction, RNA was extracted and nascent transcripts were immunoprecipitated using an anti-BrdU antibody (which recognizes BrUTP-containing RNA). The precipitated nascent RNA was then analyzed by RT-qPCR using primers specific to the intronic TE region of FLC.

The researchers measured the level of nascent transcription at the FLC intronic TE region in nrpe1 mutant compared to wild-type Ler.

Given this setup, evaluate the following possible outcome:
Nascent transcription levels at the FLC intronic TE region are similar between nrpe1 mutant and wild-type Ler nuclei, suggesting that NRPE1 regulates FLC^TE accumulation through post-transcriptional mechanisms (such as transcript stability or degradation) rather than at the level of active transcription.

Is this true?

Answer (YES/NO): NO